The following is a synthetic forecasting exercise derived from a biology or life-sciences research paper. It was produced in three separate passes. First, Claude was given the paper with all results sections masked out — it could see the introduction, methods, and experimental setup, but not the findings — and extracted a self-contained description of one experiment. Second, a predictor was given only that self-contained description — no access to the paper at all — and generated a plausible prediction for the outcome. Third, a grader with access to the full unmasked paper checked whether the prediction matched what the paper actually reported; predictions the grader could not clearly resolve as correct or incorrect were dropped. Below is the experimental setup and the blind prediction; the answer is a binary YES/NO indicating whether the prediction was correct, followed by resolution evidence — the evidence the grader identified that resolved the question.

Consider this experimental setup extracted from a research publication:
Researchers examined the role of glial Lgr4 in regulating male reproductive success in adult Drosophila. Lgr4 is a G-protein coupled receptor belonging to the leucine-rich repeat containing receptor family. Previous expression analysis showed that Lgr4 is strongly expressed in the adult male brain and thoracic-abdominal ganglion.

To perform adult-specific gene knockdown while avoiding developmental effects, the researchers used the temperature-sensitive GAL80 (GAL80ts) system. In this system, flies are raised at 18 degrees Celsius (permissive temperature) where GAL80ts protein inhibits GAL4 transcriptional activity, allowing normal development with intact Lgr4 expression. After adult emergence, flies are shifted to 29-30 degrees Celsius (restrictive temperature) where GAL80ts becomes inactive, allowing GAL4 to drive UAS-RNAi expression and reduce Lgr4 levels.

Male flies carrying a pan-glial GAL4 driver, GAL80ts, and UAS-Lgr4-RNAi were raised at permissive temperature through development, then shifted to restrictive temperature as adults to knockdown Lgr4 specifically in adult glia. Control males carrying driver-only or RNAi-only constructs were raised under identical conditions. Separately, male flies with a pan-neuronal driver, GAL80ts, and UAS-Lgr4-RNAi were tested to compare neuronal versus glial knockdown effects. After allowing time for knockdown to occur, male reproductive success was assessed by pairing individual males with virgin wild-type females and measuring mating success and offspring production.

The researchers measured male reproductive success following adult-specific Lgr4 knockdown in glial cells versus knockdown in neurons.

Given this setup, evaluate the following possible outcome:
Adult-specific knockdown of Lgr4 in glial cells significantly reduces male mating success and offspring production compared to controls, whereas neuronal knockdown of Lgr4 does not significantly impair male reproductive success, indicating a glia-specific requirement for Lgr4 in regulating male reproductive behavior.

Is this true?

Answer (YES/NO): YES